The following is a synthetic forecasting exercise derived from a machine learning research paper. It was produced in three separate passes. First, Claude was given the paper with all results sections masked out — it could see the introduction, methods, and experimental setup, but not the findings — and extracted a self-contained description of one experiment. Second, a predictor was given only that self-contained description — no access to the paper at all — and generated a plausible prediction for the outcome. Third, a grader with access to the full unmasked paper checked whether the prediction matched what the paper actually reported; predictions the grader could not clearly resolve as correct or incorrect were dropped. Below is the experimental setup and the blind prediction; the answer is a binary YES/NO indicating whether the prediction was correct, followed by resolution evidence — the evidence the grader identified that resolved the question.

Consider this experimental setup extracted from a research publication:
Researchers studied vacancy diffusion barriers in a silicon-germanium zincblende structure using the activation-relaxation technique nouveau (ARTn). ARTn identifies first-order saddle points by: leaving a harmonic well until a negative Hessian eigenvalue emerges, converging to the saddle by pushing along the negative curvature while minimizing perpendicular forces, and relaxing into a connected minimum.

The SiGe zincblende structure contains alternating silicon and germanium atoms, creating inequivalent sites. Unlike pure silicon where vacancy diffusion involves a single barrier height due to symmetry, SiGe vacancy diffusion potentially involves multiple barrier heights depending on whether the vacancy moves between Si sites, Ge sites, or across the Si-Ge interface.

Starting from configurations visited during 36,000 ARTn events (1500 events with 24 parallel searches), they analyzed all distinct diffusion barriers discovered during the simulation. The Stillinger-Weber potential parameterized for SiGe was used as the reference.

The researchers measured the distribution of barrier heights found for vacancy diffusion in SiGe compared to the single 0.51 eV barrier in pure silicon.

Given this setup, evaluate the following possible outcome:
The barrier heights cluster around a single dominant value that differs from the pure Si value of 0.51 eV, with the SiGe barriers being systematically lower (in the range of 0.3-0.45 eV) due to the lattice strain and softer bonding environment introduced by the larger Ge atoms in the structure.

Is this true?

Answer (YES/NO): NO